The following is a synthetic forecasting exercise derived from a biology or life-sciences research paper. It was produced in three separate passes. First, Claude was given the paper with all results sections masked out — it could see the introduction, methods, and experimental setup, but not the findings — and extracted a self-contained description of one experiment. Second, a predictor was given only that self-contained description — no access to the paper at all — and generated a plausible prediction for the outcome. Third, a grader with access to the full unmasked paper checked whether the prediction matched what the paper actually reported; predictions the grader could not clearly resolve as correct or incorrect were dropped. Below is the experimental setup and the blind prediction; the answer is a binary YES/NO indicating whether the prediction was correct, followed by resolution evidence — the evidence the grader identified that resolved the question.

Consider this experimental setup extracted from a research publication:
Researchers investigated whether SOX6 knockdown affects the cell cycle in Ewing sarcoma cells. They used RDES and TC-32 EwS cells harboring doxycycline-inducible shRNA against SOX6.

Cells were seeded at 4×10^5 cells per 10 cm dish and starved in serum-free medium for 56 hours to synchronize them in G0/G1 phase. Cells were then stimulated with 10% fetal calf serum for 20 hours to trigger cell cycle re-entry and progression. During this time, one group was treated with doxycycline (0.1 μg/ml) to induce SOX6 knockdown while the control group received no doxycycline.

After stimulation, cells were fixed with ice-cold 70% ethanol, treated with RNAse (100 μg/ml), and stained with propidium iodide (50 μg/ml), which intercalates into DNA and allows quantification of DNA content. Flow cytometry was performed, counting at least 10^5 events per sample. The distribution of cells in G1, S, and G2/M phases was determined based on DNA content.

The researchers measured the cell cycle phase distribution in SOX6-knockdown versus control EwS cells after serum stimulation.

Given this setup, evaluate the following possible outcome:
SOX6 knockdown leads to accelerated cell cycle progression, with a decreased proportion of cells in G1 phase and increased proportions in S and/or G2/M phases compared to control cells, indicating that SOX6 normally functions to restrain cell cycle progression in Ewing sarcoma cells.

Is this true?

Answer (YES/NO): NO